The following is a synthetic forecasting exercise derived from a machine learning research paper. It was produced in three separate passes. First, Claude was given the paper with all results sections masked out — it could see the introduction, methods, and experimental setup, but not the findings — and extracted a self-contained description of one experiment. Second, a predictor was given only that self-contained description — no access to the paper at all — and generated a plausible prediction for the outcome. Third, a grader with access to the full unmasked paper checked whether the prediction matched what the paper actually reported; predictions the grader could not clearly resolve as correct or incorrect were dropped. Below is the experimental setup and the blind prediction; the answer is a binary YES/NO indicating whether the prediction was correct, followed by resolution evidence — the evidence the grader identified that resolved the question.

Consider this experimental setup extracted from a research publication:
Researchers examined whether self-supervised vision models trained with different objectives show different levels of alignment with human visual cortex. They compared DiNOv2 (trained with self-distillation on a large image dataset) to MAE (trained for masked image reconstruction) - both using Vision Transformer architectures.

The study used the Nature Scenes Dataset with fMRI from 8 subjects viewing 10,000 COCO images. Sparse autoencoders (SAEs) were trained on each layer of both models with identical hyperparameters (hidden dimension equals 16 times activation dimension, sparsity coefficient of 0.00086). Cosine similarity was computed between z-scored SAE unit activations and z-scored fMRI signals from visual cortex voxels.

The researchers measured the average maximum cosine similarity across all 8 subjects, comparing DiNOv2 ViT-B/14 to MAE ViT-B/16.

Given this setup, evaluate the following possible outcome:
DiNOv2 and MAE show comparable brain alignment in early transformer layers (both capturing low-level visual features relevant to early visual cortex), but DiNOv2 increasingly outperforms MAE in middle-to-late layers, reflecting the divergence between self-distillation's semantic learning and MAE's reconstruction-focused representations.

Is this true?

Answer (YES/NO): NO